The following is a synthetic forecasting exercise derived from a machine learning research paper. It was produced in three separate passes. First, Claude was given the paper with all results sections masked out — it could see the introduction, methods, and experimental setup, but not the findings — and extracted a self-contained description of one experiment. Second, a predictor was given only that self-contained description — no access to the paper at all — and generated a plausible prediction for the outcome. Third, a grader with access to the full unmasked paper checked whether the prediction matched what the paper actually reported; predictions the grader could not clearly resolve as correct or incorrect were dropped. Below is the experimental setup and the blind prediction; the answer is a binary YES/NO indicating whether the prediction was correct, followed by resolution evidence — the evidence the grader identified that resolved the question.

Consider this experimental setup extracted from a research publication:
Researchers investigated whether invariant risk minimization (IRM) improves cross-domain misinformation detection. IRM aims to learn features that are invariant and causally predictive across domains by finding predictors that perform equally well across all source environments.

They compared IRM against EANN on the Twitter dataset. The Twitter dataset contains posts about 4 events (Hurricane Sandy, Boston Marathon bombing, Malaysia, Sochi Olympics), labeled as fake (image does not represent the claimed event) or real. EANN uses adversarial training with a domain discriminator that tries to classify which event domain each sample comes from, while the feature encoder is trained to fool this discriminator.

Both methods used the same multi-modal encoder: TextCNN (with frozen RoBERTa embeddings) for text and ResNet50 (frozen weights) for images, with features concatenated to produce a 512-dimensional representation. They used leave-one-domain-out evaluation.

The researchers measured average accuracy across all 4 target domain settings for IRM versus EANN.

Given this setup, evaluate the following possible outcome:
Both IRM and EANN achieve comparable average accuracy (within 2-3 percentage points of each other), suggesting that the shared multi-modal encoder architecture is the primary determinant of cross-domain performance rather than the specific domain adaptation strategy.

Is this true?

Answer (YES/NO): NO